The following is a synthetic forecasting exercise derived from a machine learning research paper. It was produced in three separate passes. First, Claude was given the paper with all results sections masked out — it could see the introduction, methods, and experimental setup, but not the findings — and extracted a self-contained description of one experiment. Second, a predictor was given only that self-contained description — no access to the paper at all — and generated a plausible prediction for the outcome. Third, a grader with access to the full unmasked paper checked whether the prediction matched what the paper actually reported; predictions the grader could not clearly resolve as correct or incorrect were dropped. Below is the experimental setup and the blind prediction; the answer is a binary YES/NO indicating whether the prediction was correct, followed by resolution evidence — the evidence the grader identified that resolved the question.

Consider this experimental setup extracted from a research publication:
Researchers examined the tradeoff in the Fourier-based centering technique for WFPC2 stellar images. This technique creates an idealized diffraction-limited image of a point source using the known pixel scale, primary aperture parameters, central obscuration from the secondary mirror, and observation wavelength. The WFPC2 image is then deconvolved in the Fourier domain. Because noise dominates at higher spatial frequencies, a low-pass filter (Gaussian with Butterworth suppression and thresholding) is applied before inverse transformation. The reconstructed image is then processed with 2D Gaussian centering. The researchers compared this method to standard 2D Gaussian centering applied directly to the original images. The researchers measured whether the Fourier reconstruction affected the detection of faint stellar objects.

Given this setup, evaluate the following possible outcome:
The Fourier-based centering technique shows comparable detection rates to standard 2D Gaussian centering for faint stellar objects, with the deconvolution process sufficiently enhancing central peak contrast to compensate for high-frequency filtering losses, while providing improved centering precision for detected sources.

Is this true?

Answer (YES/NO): NO